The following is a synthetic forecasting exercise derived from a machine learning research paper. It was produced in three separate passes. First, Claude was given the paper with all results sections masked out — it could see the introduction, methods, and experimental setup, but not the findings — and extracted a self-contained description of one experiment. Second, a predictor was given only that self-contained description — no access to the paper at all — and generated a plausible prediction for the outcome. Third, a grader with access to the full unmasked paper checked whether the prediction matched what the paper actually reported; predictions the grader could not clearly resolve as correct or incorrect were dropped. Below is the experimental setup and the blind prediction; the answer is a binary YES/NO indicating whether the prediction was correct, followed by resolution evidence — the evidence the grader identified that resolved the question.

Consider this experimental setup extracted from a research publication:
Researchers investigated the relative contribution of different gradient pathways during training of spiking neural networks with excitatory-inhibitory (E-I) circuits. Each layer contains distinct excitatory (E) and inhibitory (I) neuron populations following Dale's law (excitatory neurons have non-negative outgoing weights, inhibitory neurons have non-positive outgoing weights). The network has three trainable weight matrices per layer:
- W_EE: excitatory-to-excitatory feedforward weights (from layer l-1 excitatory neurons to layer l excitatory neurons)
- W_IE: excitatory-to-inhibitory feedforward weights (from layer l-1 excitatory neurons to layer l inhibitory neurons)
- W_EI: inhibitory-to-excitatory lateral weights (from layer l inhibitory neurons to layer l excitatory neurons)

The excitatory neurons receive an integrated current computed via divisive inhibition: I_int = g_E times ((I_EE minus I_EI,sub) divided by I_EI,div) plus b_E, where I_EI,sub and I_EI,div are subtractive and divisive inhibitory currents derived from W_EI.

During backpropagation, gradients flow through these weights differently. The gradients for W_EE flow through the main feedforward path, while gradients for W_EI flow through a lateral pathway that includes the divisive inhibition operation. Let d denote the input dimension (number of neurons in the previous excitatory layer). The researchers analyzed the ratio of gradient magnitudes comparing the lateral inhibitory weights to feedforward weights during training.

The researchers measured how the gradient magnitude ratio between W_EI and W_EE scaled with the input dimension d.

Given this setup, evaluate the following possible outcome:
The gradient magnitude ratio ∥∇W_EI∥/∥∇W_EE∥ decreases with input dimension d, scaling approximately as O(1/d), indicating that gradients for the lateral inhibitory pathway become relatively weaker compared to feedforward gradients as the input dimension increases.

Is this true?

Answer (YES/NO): NO